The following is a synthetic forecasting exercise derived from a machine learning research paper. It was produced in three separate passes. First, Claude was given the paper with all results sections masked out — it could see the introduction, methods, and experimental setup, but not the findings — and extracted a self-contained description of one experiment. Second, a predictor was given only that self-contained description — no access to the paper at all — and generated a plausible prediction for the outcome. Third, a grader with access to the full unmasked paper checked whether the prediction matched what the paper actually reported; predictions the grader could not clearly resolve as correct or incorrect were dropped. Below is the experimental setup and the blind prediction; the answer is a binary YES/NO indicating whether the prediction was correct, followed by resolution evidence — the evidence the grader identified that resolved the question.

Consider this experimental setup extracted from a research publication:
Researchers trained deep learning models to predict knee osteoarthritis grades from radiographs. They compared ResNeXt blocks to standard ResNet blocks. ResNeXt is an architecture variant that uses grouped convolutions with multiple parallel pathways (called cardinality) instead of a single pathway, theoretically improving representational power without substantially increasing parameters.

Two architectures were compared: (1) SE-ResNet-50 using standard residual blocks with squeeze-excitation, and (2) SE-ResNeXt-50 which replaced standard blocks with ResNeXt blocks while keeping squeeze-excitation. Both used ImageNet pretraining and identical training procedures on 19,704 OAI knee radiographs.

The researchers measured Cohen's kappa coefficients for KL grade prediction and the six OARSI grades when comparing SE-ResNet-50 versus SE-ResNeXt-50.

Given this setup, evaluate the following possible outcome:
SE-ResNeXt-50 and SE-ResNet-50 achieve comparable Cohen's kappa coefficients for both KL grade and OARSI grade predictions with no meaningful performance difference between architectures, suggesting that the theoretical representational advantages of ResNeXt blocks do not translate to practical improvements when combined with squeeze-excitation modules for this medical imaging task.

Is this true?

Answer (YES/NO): YES